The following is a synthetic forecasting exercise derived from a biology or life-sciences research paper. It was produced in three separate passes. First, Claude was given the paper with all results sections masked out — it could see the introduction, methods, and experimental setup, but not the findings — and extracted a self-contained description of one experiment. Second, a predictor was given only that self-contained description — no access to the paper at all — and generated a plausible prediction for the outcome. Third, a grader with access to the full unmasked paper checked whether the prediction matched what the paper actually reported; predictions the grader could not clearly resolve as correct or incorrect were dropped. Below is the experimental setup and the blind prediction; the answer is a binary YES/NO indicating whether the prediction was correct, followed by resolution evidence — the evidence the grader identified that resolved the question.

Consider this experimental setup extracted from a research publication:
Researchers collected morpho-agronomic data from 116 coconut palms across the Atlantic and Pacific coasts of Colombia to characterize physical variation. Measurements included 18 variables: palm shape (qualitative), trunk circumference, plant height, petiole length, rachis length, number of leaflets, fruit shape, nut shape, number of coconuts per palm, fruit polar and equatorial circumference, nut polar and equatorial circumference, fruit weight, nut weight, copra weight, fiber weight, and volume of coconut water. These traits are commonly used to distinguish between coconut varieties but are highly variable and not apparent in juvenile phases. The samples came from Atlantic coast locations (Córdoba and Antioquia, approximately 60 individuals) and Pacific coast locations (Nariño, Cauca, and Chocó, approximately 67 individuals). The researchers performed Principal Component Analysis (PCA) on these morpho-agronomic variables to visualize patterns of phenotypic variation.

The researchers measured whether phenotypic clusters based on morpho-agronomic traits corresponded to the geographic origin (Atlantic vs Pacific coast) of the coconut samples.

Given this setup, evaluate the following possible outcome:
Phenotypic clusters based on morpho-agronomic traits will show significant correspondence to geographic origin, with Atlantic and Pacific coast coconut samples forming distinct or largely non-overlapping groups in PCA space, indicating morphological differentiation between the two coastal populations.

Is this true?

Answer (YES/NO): YES